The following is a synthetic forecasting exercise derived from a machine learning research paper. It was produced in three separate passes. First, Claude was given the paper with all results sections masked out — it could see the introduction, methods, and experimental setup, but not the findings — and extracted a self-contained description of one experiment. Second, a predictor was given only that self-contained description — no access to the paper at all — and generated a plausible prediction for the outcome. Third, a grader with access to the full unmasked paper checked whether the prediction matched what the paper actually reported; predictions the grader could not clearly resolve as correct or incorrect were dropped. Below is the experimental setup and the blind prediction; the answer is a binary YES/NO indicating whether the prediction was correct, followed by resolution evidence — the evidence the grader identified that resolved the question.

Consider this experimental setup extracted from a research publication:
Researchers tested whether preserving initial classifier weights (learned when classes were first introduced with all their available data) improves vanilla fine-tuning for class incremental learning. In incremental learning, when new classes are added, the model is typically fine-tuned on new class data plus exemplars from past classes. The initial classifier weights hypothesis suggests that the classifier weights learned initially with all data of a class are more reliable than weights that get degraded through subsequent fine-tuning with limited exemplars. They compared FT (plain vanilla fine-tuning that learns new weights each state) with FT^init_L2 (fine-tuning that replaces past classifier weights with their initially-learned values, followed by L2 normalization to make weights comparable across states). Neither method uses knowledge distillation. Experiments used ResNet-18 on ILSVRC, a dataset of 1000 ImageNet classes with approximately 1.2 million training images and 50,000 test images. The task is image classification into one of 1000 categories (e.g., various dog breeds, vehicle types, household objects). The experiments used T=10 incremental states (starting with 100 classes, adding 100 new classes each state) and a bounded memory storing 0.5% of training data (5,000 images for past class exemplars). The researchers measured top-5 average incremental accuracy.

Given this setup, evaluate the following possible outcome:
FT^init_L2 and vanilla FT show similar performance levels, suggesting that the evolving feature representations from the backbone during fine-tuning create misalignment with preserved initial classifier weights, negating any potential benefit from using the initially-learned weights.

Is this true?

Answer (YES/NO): NO